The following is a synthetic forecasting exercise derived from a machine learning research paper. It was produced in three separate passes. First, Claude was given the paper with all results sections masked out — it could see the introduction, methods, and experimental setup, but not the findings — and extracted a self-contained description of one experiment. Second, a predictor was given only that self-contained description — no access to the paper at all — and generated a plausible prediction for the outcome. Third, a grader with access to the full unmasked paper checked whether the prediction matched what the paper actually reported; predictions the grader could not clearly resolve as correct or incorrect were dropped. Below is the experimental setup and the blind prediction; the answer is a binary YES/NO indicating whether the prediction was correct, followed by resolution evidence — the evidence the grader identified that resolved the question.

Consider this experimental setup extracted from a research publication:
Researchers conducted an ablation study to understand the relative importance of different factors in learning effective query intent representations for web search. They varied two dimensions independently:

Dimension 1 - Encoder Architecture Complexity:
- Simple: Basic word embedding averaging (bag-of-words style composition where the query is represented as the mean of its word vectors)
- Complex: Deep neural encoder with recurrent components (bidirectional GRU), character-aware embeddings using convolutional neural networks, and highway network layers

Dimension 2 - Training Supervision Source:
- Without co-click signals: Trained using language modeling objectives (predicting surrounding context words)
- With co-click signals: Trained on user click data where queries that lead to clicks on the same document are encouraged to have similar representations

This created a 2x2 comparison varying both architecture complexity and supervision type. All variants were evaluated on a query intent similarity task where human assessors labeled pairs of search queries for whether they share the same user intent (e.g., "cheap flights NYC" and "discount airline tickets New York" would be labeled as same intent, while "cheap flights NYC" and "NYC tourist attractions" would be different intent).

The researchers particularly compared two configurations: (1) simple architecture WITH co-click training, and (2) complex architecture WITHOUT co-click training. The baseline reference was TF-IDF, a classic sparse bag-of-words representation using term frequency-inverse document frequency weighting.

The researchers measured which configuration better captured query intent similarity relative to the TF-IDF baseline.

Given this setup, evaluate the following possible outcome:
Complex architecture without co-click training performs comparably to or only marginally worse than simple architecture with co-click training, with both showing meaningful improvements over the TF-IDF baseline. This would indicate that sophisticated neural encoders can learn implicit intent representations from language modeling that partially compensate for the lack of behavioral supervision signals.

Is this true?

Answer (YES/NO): NO